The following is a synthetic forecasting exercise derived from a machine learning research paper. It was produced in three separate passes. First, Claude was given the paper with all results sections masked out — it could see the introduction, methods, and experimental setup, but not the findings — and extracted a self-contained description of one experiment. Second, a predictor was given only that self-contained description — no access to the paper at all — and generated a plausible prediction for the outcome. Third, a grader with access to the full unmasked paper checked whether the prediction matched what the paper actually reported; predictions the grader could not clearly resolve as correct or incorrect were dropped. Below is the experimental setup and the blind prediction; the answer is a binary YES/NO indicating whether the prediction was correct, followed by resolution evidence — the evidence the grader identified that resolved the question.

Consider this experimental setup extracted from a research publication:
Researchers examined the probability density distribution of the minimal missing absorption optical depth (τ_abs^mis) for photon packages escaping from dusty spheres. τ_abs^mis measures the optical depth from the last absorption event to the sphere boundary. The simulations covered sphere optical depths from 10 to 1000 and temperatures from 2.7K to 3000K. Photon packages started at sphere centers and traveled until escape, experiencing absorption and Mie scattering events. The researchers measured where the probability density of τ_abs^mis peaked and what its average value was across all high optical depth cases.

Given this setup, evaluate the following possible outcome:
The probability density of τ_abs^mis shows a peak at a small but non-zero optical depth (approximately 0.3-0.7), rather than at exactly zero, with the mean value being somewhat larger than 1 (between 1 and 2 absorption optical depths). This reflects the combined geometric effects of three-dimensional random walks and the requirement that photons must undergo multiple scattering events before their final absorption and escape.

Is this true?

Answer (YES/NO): NO